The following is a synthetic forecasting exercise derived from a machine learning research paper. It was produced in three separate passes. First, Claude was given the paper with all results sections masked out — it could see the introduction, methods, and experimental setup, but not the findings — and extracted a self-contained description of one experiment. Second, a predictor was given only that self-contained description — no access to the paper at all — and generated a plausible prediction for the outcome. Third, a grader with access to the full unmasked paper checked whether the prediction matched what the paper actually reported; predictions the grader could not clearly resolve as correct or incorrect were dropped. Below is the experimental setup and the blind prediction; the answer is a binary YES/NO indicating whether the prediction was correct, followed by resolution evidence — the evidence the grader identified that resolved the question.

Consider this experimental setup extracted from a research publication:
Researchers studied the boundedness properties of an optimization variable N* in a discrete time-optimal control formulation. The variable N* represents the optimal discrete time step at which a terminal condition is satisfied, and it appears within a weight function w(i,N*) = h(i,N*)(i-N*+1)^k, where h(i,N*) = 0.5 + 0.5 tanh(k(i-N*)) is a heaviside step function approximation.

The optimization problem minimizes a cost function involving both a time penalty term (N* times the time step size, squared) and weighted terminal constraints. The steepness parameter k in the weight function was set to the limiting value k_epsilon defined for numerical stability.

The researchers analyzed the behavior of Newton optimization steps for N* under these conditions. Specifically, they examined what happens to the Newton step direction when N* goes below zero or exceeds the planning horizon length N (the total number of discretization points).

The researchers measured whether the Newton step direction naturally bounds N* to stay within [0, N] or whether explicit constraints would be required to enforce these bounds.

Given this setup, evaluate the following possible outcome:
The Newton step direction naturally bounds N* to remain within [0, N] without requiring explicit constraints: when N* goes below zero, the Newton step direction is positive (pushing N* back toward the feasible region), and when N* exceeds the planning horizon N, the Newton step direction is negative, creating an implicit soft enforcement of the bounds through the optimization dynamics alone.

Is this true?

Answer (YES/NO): YES